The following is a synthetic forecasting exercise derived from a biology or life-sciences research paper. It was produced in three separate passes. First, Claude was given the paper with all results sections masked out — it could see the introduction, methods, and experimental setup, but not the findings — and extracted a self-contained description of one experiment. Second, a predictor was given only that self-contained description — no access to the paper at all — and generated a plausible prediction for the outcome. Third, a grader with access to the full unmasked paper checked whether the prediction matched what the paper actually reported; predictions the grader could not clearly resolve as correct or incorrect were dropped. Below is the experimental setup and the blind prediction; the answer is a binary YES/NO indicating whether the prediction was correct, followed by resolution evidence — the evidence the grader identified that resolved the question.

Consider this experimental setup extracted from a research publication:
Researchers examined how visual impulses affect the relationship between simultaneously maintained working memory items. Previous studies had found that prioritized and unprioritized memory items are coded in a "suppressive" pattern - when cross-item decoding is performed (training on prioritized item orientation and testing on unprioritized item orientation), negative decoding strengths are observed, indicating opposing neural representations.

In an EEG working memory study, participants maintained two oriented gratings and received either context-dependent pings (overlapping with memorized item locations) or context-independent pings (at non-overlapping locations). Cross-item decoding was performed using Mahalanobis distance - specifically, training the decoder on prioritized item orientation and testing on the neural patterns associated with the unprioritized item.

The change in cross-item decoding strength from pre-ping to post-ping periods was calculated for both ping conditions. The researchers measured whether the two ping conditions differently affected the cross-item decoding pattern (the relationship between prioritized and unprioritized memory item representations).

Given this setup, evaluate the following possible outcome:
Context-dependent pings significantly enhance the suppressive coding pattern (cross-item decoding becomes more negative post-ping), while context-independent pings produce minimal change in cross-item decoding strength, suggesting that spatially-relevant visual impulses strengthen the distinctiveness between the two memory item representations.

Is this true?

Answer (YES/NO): NO